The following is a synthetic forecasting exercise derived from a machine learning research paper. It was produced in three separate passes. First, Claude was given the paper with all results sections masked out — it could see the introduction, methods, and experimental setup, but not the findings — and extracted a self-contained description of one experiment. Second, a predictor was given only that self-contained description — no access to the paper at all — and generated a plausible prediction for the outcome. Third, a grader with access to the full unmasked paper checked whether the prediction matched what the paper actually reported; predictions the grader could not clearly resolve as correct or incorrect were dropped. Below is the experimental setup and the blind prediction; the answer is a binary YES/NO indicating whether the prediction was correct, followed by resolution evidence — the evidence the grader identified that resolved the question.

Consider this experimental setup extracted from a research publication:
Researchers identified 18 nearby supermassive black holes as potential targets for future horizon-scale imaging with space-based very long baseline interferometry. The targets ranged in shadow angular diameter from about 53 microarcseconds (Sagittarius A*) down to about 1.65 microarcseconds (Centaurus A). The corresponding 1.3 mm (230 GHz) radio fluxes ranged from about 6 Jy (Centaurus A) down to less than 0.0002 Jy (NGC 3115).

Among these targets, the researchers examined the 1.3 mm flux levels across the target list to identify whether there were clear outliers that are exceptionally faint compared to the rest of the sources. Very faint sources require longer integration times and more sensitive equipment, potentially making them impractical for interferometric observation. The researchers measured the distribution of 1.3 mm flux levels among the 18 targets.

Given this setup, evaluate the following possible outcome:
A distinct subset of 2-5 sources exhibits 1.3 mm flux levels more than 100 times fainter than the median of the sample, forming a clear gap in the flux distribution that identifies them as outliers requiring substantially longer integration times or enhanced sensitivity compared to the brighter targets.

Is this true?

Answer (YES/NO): NO